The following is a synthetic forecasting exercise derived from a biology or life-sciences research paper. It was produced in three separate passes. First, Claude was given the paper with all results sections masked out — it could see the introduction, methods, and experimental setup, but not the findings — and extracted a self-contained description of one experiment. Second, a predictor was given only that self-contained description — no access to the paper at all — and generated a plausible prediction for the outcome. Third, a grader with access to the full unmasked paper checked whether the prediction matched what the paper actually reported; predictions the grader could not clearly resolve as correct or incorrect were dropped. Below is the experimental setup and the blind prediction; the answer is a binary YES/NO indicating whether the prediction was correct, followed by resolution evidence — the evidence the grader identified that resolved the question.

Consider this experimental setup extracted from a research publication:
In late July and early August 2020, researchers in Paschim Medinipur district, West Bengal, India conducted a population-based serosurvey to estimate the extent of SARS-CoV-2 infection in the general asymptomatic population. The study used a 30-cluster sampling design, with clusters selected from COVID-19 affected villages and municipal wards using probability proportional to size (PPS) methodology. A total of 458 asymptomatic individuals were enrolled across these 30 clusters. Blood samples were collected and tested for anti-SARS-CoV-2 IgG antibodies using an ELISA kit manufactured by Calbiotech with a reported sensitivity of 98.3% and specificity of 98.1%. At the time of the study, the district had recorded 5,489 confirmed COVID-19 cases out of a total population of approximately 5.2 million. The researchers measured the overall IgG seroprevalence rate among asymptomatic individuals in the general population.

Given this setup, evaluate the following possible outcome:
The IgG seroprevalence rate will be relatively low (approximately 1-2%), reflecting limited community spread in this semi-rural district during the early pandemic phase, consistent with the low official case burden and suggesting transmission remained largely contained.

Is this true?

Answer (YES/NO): NO